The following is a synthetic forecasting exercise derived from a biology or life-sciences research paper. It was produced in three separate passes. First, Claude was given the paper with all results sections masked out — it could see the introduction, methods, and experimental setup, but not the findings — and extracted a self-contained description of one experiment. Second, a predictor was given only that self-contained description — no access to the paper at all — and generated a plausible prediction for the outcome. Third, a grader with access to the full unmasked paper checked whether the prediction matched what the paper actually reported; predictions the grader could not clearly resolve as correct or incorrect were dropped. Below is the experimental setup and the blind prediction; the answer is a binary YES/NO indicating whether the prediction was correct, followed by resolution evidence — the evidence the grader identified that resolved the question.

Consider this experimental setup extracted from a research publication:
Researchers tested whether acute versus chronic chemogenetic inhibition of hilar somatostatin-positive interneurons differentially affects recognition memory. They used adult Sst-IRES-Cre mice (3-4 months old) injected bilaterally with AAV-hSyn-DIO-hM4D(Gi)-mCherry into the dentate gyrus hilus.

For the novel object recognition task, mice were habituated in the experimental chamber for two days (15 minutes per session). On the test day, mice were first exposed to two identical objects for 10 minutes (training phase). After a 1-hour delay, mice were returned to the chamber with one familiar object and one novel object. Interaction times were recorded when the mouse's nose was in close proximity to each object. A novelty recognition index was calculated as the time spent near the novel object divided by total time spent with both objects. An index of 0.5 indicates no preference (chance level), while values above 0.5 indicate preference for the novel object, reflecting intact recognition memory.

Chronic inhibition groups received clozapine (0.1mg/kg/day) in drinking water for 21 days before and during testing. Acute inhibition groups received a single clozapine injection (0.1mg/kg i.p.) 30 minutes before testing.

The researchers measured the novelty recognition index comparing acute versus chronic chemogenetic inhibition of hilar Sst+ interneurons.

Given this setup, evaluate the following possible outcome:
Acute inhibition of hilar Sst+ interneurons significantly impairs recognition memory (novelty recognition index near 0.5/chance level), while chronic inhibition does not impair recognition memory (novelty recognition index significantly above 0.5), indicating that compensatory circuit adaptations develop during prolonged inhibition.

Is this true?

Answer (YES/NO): NO